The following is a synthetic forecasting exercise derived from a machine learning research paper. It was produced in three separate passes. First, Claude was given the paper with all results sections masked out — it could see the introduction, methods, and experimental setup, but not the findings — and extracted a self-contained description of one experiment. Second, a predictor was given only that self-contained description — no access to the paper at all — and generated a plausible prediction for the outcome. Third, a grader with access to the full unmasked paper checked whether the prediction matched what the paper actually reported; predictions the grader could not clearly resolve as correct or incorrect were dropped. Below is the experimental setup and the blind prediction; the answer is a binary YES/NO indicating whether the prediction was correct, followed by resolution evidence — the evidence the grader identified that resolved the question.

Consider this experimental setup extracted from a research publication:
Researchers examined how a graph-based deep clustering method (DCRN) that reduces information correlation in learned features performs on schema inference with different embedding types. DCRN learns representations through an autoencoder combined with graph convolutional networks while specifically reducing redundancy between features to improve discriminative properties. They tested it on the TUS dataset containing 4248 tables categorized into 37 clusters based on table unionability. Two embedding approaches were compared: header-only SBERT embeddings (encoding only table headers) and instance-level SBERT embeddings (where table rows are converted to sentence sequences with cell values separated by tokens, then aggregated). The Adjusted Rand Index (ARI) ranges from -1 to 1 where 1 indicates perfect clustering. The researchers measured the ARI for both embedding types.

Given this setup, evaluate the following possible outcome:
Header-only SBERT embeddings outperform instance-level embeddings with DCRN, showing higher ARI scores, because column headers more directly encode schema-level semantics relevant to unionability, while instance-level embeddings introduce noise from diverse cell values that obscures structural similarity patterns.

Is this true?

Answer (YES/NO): YES